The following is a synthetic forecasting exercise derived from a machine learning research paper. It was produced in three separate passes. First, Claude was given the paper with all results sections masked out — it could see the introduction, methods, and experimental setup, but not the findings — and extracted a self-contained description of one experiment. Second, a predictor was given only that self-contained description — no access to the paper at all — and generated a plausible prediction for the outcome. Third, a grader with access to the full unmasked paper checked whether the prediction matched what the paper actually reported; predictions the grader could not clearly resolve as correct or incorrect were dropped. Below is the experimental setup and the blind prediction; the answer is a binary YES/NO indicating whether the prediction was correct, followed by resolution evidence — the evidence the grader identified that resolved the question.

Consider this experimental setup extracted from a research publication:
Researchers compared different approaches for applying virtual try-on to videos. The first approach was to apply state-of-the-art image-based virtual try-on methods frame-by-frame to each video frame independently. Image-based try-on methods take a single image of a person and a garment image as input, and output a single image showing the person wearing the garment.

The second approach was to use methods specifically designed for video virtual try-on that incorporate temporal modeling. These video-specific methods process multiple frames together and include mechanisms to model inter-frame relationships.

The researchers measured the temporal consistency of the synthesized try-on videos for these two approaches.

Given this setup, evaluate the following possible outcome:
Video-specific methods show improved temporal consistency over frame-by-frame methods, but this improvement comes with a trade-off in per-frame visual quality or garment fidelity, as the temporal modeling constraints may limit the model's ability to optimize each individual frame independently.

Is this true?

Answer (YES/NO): NO